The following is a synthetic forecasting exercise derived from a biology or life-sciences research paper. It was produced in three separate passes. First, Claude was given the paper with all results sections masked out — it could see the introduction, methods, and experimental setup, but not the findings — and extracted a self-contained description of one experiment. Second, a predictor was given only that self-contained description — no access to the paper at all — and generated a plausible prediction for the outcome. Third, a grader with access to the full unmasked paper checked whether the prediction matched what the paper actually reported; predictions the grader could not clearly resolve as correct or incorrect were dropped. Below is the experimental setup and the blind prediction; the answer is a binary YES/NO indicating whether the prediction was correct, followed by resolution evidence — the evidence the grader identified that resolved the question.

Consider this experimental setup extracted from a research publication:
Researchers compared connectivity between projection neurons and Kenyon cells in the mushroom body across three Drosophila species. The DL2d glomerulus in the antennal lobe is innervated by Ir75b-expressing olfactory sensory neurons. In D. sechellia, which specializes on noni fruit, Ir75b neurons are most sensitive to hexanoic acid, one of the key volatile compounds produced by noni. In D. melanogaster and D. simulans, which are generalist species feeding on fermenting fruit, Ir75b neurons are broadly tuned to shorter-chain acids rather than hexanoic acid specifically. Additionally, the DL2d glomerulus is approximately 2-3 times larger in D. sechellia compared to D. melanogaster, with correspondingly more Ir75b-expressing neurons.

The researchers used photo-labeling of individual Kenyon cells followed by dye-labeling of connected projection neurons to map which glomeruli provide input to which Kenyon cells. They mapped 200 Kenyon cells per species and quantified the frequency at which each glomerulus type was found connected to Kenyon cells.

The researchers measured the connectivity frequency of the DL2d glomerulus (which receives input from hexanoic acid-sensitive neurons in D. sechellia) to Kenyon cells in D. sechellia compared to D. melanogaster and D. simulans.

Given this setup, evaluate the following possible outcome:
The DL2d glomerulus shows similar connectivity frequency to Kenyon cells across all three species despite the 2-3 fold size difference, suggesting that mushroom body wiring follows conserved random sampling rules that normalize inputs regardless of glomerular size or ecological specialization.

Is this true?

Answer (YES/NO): NO